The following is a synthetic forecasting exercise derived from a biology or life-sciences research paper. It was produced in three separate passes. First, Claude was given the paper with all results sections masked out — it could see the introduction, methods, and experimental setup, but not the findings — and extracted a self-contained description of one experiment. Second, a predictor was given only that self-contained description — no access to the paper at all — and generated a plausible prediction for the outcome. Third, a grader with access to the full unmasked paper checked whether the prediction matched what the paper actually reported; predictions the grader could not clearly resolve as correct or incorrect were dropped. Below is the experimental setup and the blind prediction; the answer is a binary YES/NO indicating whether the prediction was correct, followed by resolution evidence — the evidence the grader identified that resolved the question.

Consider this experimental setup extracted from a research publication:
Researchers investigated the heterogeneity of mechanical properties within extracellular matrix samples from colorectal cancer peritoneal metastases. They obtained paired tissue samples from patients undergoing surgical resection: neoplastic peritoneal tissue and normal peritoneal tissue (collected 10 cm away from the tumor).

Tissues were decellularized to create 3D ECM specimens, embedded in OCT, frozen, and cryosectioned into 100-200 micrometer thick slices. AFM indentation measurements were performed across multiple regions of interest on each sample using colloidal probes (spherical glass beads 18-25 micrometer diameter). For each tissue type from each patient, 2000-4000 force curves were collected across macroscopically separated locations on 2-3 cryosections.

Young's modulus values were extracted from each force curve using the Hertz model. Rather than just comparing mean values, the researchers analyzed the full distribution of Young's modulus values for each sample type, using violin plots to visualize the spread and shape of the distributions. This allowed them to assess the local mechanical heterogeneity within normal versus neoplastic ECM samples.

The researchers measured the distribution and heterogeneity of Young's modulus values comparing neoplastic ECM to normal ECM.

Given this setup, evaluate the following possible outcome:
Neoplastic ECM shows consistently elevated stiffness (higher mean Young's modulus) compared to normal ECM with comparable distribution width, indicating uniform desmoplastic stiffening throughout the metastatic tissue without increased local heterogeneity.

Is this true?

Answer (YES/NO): NO